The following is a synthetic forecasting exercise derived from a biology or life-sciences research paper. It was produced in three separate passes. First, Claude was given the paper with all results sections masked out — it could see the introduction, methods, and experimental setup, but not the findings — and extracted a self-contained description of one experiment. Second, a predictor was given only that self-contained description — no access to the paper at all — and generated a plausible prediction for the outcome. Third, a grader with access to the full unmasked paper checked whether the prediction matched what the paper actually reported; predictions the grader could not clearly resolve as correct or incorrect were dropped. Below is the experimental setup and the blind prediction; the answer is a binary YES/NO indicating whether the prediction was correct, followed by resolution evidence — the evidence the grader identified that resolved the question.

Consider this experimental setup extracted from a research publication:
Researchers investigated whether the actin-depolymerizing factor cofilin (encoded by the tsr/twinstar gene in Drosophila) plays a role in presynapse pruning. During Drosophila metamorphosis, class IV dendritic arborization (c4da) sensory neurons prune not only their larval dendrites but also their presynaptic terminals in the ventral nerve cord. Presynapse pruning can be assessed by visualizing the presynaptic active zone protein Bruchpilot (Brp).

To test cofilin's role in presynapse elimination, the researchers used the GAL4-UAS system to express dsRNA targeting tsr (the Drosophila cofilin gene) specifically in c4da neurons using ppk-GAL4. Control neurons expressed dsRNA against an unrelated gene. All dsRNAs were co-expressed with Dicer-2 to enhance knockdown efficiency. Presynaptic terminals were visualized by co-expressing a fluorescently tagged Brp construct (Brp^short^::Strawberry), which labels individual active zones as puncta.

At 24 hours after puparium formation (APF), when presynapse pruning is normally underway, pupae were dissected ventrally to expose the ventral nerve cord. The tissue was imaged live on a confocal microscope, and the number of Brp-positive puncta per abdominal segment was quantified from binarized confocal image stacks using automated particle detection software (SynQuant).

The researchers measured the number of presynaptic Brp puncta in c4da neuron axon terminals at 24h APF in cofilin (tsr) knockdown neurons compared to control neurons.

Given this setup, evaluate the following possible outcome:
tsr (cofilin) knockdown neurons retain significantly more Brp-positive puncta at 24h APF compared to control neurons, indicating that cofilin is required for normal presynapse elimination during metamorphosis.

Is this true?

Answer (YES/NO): YES